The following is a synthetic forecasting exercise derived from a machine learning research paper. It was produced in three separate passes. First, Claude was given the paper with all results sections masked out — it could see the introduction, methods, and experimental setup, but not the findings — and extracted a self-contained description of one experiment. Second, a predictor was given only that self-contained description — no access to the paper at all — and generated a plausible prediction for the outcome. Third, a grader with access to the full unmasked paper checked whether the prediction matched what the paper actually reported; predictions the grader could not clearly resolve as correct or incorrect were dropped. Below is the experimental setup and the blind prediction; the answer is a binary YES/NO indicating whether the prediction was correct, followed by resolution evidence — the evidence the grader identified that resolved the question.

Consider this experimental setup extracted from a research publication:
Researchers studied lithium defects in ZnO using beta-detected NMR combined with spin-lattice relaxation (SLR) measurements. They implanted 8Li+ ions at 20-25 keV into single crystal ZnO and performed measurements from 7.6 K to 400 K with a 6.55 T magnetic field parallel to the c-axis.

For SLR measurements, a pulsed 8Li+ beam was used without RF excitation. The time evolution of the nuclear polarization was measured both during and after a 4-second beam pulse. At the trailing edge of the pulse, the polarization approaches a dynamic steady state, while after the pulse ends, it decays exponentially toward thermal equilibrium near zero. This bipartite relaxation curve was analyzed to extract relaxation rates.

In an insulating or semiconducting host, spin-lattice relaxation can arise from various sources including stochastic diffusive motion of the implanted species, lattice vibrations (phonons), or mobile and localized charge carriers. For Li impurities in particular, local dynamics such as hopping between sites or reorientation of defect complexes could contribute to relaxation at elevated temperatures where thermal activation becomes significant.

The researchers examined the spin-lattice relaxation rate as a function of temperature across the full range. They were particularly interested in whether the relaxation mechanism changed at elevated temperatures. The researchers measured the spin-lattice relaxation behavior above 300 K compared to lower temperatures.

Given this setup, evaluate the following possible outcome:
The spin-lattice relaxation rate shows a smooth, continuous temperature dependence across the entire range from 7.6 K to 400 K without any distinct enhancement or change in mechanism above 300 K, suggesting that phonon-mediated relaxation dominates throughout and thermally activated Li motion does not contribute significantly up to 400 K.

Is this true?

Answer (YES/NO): NO